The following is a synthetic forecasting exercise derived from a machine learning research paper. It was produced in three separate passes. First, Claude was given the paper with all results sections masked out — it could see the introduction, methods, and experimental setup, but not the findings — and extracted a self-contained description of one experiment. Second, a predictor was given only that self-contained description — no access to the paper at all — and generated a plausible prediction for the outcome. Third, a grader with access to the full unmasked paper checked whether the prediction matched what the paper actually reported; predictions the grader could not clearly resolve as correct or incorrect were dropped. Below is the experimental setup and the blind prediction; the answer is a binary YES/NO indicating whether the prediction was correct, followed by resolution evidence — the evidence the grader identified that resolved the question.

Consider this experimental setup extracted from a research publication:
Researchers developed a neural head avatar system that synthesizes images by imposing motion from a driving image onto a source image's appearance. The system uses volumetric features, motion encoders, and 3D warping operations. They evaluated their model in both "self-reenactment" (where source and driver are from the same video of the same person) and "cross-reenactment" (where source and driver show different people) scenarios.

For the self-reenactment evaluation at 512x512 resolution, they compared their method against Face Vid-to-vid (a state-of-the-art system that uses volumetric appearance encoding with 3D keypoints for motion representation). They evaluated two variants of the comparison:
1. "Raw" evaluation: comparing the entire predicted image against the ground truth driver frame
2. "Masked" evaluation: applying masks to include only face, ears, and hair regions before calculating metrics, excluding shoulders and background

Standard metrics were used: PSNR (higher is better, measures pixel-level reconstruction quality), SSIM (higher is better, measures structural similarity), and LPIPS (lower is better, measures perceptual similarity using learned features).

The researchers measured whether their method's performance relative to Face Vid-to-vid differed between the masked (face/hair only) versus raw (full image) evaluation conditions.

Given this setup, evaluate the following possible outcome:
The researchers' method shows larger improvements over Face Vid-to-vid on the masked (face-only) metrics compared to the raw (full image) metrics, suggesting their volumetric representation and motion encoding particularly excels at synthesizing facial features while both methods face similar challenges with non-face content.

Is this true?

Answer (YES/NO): NO